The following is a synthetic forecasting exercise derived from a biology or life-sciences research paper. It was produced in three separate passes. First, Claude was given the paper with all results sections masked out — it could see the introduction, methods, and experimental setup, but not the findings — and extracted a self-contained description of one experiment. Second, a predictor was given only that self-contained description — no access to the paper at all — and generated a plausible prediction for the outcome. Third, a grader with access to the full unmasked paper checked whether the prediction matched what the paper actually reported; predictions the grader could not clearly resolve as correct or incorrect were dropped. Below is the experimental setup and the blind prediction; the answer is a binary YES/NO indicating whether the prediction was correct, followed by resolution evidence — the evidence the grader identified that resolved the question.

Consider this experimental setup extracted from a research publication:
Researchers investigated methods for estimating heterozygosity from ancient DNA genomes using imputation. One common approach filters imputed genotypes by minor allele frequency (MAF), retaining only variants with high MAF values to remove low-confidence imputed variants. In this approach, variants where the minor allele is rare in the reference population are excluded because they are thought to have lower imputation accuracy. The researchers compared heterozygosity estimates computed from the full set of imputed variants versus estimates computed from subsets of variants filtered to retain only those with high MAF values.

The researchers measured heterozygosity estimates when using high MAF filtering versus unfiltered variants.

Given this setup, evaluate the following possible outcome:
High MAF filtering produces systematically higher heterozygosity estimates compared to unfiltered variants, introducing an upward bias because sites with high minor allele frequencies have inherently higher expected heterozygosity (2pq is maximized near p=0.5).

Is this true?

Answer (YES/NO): YES